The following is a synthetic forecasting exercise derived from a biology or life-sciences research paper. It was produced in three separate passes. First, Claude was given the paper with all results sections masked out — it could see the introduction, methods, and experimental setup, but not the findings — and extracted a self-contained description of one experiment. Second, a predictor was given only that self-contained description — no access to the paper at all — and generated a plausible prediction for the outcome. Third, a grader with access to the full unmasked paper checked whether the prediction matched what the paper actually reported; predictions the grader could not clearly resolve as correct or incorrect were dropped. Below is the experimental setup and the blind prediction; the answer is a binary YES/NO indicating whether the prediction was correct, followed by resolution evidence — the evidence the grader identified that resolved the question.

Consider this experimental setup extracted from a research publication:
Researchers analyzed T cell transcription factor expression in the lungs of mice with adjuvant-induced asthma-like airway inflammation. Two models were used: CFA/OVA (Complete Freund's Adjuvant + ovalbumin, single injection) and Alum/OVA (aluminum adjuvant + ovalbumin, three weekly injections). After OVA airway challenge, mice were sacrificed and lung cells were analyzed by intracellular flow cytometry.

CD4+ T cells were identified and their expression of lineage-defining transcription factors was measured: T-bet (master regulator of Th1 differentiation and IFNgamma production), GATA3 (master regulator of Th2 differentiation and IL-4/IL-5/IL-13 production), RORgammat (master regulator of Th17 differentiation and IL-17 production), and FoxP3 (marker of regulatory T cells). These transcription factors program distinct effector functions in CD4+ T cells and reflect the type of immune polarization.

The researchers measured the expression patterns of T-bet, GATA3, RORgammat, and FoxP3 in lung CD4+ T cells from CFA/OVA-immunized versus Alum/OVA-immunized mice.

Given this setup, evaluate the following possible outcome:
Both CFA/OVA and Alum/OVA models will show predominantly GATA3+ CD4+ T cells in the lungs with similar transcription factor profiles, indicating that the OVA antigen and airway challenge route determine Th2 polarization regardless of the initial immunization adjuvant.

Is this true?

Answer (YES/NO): NO